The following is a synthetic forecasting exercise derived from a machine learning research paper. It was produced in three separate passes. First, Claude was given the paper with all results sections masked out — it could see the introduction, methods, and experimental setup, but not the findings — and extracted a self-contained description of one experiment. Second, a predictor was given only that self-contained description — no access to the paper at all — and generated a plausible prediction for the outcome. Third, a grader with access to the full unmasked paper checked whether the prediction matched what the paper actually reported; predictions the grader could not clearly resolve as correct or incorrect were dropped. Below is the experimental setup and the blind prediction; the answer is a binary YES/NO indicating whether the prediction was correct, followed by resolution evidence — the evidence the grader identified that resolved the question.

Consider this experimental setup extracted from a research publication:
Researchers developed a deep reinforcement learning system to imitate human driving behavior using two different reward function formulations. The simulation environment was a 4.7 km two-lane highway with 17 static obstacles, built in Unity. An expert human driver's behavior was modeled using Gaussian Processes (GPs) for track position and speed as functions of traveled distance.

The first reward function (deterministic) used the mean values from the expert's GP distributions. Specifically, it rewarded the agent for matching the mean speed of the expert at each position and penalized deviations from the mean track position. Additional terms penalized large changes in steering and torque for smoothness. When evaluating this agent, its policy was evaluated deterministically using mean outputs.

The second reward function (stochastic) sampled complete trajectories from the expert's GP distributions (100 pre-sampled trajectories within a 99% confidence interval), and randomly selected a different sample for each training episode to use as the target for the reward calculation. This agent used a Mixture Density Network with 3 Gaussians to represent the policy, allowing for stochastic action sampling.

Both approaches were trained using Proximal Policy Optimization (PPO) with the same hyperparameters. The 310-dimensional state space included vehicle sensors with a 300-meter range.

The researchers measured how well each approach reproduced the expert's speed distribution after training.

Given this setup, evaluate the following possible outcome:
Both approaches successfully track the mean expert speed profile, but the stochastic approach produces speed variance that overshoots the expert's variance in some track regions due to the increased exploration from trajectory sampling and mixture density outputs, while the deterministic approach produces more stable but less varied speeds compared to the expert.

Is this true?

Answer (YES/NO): NO